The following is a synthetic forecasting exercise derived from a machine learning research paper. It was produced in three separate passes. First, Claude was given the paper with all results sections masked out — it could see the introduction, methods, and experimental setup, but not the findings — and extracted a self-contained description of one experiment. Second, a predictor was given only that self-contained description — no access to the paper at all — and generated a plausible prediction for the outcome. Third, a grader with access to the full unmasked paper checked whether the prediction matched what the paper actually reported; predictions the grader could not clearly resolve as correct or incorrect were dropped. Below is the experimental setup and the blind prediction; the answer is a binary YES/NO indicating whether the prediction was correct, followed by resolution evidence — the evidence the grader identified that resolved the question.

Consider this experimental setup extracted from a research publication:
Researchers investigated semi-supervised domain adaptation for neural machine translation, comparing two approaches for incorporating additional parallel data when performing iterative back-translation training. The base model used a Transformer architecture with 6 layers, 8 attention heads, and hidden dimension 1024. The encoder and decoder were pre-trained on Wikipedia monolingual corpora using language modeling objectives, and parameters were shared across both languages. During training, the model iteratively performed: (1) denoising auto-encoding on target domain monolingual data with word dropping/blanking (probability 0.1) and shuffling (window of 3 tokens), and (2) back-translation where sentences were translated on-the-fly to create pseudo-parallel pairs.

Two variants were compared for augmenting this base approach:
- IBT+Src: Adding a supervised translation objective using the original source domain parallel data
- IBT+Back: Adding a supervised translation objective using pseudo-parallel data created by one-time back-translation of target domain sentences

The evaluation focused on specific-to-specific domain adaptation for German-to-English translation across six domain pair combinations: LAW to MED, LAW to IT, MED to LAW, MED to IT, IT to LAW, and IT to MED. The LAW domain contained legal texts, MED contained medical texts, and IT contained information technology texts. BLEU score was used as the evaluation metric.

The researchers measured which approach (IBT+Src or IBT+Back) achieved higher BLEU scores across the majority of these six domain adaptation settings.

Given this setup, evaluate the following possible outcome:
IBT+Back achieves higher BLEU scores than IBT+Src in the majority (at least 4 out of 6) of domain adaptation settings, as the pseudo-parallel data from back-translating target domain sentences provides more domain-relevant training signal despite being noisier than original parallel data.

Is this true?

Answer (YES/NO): YES